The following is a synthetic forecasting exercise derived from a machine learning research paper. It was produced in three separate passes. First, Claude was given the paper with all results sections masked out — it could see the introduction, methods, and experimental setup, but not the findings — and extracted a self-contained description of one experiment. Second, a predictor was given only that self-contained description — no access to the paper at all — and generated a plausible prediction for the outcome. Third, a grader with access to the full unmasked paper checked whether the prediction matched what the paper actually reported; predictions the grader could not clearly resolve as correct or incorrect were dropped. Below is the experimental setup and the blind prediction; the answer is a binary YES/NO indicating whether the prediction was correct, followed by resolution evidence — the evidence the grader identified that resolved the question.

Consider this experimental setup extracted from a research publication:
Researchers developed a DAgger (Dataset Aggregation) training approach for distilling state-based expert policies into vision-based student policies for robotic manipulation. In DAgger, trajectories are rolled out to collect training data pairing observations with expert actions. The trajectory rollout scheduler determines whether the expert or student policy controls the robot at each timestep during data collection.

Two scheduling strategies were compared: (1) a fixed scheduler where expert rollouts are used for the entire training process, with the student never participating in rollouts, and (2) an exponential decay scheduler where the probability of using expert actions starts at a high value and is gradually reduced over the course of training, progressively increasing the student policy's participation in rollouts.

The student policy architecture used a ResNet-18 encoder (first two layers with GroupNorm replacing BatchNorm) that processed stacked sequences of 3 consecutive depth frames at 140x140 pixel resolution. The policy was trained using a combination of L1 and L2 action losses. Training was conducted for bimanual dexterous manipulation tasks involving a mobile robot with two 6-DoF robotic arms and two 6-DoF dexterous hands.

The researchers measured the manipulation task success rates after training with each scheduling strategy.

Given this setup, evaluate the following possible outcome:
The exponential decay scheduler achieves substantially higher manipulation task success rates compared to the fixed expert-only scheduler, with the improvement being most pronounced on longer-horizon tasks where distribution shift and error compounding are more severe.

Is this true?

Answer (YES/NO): YES